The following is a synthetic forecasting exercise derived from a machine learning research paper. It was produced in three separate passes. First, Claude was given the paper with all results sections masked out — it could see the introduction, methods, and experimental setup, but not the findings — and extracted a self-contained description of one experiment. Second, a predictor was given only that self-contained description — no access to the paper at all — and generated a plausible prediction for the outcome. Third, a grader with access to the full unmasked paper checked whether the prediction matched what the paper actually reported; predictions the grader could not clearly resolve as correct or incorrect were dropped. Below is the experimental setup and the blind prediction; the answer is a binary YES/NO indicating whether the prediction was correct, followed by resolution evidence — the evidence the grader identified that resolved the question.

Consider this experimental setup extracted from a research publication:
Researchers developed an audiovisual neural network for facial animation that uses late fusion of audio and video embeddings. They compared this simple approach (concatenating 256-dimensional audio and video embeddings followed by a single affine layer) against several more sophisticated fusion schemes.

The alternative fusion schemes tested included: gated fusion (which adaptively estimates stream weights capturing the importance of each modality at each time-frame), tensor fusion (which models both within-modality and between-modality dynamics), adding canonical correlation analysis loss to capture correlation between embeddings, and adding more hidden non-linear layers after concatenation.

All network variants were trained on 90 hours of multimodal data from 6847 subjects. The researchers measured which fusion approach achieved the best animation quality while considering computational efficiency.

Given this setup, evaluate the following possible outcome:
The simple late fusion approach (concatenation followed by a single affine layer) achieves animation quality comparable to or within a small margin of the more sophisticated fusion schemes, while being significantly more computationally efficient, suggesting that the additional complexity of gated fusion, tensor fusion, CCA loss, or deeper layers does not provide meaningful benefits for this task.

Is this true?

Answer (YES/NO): NO